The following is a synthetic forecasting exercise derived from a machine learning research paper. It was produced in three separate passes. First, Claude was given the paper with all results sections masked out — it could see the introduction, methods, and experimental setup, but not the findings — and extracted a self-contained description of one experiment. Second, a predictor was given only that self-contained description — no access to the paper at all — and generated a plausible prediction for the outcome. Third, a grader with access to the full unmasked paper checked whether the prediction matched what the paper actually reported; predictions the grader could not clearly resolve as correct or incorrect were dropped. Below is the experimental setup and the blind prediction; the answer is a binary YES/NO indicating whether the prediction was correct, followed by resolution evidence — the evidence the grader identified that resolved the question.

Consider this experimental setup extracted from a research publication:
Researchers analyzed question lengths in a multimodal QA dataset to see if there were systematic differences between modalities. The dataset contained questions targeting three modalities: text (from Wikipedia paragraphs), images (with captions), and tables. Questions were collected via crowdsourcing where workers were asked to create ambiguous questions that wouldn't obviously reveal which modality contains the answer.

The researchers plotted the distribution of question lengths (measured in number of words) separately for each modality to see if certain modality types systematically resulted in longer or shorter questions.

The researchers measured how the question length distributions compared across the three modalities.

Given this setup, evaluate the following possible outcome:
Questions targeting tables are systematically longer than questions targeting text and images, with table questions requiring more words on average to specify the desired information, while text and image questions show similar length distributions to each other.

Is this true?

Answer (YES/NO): NO